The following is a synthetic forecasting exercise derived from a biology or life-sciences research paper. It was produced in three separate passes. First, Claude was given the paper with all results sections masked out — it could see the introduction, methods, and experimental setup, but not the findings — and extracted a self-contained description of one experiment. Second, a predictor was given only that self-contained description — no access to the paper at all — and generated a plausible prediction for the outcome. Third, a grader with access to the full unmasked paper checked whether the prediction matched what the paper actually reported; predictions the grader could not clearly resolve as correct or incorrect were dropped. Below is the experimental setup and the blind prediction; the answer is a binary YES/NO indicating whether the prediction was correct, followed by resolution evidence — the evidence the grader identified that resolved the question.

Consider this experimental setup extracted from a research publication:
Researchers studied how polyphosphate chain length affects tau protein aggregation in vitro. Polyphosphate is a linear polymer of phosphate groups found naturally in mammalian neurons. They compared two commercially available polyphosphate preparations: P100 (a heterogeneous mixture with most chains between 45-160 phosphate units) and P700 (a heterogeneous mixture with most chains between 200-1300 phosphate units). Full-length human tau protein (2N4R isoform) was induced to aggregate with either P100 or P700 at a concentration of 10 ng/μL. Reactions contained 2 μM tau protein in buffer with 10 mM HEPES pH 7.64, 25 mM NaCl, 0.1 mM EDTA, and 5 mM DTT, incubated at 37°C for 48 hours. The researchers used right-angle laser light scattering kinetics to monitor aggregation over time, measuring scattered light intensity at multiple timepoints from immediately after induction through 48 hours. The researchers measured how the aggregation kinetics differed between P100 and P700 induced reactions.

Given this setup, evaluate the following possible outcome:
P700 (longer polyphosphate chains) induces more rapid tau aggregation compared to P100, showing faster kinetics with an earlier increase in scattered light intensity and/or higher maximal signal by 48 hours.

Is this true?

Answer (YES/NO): YES